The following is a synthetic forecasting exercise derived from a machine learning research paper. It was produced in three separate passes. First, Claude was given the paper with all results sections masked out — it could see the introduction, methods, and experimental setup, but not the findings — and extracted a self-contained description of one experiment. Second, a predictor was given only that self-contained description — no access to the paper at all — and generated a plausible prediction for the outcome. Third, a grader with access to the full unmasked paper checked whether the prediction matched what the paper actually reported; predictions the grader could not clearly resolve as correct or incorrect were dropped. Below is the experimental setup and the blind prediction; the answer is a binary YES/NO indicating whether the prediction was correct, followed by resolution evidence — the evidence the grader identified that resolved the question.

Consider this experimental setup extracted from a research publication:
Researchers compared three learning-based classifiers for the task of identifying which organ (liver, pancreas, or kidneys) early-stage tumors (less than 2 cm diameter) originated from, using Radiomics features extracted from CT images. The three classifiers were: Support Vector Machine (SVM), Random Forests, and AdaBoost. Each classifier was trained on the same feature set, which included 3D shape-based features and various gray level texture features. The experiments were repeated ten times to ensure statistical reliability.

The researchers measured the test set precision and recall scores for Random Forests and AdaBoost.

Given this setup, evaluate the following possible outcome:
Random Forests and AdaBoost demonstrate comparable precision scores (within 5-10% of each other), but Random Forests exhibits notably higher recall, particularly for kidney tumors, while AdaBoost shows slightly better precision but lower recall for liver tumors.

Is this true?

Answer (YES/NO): NO